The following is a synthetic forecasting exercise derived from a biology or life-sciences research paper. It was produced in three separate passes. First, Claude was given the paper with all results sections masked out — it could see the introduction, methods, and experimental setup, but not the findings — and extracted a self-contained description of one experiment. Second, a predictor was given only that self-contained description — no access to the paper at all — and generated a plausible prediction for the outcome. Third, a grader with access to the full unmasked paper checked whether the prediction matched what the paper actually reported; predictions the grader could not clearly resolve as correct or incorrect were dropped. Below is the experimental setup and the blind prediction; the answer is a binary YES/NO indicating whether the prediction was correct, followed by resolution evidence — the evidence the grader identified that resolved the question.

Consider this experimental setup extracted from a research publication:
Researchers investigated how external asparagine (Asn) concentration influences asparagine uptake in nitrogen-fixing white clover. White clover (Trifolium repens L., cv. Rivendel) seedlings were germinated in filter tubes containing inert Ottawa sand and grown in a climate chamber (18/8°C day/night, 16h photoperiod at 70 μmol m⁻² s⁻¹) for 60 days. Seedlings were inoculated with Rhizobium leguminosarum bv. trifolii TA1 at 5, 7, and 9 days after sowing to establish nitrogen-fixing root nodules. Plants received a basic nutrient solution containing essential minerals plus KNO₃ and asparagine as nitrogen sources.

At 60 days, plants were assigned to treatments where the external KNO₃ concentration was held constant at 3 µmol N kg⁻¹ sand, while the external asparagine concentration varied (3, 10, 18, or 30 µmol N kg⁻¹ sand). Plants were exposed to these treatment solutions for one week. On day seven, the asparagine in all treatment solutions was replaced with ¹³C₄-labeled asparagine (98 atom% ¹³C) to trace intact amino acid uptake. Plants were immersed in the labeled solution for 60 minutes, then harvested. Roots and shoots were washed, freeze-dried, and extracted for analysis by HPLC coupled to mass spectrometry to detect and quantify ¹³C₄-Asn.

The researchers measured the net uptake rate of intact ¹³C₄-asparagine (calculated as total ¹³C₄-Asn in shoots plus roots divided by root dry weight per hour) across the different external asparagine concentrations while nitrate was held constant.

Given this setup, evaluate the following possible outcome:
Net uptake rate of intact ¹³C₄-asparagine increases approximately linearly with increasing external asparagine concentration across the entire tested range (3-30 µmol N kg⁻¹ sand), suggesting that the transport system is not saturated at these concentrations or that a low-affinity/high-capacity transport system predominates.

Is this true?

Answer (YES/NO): NO